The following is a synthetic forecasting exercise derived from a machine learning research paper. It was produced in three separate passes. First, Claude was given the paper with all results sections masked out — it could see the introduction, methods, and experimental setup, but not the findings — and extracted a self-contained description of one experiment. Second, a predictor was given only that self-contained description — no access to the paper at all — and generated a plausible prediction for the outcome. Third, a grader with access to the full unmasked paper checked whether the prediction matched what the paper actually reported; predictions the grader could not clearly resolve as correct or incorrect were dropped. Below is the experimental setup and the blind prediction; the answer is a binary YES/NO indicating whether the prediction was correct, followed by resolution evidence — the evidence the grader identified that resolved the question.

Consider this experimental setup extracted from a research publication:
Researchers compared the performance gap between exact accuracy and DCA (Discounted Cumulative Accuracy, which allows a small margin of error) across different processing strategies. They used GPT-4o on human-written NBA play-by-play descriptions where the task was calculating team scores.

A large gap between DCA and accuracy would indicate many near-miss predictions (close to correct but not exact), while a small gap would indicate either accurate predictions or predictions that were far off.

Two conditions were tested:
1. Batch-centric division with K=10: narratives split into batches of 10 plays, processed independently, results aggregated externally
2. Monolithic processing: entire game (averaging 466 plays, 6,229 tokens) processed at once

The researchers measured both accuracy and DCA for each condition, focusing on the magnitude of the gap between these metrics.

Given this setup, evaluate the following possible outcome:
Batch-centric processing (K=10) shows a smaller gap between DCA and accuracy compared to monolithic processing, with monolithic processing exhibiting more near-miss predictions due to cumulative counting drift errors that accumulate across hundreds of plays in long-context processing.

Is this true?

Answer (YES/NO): YES